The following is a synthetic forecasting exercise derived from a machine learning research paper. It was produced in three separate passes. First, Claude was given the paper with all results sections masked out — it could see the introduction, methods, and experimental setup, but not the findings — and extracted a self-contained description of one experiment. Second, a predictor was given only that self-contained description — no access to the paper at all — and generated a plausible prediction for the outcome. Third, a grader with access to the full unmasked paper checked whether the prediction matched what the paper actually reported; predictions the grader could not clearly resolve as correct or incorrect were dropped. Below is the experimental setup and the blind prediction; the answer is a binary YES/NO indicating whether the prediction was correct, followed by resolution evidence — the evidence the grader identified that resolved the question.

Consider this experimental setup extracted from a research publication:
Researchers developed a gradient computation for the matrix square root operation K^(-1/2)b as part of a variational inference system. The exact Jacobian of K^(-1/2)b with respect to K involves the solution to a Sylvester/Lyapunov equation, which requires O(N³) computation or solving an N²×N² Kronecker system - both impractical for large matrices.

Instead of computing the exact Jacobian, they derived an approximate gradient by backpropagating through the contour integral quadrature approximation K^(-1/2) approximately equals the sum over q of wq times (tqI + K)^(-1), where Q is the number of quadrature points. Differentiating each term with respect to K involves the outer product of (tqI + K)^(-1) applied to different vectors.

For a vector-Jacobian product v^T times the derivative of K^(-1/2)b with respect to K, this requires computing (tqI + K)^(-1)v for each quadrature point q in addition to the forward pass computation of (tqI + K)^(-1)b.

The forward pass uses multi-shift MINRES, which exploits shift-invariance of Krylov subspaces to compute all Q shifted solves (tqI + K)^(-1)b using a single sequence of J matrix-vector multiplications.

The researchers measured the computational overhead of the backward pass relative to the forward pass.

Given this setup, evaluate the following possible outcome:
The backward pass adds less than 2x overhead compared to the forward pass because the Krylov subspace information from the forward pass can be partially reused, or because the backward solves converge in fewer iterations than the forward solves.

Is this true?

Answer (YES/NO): NO